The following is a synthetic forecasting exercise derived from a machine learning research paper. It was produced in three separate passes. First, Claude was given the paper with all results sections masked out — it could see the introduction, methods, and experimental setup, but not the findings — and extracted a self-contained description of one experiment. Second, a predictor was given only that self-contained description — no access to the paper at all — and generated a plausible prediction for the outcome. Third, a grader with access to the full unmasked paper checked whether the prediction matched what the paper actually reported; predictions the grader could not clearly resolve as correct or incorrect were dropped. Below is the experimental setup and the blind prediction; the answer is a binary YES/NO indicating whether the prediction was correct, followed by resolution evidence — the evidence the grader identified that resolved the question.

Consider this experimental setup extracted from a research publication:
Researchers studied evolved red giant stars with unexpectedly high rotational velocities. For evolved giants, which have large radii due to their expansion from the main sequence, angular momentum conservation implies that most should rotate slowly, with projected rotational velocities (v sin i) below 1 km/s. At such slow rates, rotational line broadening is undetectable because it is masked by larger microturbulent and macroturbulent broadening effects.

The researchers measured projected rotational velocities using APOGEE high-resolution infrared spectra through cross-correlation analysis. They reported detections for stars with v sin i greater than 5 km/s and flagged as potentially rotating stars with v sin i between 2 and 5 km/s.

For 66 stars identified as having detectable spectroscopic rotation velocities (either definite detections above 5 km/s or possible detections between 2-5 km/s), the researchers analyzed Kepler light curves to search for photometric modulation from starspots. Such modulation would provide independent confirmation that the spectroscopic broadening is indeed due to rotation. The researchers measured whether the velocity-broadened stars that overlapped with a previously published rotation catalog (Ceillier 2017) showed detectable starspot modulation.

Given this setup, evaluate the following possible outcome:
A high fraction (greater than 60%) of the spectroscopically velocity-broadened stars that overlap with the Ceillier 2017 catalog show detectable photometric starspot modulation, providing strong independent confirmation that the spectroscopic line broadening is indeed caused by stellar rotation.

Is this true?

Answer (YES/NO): YES